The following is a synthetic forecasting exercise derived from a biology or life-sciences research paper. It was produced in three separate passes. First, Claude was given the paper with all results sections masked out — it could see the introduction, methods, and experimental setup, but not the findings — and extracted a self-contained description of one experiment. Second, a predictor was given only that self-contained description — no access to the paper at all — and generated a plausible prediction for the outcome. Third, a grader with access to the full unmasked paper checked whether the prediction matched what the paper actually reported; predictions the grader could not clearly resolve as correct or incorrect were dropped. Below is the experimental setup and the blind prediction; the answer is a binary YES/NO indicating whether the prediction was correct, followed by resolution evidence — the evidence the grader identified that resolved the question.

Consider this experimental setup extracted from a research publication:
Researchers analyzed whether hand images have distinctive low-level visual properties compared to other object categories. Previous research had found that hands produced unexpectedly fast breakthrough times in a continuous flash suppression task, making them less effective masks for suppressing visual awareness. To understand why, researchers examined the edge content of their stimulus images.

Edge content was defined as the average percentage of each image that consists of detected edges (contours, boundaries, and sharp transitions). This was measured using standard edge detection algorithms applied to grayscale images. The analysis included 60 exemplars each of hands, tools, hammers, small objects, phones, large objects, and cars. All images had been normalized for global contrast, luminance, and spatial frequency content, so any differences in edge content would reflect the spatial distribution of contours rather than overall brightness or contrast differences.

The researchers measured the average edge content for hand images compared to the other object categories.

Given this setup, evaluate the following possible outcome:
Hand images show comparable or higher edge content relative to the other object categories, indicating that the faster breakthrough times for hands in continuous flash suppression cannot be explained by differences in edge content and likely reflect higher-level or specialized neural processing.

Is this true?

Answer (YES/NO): NO